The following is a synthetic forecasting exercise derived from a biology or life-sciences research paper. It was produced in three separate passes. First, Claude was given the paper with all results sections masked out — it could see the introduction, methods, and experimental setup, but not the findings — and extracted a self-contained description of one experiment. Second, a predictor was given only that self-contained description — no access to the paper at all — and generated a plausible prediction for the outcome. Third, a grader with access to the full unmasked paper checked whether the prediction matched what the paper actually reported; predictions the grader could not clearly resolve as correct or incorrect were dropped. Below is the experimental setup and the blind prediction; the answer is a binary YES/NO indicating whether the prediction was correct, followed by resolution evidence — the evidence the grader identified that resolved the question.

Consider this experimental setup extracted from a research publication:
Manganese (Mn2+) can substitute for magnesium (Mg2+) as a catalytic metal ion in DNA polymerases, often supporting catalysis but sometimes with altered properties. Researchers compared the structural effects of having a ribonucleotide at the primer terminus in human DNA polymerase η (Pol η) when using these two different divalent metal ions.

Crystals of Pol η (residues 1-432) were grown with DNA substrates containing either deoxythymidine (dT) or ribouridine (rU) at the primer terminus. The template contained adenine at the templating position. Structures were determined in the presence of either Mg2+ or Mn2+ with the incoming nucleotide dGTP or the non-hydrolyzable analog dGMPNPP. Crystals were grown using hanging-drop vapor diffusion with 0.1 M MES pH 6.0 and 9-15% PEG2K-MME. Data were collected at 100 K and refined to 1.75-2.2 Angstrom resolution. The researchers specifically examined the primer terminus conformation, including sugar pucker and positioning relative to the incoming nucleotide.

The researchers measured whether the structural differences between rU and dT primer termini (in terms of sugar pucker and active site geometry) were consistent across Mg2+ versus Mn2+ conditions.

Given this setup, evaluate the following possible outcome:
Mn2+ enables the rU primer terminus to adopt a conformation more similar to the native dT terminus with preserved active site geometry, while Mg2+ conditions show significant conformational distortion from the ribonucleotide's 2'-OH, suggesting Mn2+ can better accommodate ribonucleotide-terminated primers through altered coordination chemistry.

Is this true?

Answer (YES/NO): NO